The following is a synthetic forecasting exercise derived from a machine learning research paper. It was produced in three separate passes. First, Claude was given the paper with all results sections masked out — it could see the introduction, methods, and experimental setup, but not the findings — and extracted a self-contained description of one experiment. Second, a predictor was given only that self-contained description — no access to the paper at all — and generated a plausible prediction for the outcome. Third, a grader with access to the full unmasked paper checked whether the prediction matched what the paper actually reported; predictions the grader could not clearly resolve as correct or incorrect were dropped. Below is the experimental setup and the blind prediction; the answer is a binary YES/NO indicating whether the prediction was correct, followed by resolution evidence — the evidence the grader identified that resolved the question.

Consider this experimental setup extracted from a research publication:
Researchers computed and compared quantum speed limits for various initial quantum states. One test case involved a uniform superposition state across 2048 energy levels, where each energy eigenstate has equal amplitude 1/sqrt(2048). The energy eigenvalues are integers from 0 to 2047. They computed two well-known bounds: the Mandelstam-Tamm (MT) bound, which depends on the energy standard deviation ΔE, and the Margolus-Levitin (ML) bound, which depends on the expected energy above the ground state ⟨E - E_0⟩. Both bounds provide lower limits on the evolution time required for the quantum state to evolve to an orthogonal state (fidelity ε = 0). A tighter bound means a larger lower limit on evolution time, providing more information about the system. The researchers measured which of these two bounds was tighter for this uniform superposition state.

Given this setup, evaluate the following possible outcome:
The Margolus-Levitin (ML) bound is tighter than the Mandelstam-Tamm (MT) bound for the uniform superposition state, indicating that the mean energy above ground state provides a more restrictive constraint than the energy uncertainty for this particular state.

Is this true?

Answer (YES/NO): NO